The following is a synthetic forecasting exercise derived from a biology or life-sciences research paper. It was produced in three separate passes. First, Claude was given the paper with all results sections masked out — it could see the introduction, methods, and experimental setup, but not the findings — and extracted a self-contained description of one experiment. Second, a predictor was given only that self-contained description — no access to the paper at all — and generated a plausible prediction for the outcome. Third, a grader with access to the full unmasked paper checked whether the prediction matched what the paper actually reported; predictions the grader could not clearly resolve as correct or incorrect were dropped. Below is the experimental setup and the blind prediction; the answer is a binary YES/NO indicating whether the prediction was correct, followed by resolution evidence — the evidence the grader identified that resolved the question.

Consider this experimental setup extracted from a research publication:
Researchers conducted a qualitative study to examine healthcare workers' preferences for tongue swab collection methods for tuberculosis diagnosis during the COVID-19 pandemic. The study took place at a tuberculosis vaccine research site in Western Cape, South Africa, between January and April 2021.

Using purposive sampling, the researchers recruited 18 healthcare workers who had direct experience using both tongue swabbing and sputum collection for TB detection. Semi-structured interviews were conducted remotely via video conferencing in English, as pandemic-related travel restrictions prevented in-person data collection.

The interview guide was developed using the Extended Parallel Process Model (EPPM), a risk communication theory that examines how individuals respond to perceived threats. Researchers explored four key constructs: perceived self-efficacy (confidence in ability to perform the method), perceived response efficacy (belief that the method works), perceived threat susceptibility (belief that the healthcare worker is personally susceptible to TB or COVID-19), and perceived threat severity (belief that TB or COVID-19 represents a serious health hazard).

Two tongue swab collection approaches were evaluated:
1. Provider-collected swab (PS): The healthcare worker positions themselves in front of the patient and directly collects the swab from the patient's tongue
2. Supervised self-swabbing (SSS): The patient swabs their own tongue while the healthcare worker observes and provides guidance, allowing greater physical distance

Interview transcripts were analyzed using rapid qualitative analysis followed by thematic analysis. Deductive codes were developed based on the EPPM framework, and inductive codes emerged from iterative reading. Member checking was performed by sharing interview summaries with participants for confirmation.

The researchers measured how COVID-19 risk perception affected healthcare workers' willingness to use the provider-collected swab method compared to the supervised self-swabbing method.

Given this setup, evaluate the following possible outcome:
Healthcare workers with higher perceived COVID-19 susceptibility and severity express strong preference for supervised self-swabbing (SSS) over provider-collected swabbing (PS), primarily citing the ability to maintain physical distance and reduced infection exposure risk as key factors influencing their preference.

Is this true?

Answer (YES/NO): YES